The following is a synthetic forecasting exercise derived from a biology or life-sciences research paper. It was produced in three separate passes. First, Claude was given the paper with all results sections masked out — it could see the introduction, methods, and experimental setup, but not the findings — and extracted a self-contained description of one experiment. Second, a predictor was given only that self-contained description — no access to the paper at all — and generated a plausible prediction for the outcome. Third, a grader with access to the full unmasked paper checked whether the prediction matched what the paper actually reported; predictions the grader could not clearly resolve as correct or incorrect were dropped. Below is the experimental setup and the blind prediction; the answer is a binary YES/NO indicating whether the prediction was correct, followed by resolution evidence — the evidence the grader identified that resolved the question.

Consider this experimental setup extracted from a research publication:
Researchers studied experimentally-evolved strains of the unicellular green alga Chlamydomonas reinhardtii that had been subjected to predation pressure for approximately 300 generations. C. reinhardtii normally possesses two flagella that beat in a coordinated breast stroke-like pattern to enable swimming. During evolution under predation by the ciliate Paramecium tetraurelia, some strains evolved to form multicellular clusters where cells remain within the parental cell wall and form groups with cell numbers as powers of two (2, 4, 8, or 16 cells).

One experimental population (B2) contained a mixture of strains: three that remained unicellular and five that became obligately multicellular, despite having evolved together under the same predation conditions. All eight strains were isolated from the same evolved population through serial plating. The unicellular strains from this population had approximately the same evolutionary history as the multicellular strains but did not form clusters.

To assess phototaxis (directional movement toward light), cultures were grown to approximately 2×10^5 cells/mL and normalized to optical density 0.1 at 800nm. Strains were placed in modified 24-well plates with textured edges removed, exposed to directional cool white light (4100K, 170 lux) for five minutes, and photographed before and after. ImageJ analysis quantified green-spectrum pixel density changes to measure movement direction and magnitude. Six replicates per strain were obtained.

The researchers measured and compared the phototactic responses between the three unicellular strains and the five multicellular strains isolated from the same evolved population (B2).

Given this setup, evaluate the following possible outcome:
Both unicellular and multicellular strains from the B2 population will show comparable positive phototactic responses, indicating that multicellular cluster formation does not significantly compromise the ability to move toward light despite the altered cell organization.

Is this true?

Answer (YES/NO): NO